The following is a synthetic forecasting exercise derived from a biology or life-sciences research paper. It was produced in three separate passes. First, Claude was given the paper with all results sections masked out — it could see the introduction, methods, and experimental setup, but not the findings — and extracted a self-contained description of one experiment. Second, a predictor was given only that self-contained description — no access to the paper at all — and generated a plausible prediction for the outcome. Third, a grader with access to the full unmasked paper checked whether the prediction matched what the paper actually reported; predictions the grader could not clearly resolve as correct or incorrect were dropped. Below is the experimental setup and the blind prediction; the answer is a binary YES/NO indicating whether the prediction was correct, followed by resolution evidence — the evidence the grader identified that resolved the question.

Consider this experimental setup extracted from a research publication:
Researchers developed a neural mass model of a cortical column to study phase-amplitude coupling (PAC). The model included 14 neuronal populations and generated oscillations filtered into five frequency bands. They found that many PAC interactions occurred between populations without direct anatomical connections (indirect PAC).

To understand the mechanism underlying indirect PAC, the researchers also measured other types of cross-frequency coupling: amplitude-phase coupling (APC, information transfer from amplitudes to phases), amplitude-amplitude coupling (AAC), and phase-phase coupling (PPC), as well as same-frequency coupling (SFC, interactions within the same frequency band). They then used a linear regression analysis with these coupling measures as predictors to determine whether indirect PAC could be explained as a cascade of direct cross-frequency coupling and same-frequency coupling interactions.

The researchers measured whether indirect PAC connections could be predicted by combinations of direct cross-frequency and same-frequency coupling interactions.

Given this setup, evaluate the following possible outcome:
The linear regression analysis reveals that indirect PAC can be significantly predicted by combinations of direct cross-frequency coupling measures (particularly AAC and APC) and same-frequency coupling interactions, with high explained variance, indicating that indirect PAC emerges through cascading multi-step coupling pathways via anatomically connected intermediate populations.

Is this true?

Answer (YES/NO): NO